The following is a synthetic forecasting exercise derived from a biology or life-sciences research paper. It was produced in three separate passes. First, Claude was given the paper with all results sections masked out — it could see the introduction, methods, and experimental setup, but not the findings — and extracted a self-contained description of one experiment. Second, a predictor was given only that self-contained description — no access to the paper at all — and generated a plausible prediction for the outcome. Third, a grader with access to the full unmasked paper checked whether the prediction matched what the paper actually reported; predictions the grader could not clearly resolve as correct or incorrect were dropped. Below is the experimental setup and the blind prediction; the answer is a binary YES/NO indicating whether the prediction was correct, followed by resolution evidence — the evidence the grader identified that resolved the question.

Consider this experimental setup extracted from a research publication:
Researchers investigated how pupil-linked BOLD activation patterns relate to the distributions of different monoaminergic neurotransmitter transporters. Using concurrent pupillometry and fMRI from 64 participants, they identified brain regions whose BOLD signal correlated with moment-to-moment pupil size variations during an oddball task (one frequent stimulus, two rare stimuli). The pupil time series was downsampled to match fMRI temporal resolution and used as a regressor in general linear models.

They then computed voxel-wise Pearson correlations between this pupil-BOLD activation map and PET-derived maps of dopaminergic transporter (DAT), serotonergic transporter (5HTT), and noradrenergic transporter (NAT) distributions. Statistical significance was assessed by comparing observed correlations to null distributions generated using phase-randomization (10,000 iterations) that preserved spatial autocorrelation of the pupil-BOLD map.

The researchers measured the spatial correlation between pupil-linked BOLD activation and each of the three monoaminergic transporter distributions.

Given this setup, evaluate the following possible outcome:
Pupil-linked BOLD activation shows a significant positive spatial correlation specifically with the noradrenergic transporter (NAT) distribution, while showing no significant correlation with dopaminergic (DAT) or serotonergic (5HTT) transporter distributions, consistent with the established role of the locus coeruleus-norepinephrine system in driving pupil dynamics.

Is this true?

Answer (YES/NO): NO